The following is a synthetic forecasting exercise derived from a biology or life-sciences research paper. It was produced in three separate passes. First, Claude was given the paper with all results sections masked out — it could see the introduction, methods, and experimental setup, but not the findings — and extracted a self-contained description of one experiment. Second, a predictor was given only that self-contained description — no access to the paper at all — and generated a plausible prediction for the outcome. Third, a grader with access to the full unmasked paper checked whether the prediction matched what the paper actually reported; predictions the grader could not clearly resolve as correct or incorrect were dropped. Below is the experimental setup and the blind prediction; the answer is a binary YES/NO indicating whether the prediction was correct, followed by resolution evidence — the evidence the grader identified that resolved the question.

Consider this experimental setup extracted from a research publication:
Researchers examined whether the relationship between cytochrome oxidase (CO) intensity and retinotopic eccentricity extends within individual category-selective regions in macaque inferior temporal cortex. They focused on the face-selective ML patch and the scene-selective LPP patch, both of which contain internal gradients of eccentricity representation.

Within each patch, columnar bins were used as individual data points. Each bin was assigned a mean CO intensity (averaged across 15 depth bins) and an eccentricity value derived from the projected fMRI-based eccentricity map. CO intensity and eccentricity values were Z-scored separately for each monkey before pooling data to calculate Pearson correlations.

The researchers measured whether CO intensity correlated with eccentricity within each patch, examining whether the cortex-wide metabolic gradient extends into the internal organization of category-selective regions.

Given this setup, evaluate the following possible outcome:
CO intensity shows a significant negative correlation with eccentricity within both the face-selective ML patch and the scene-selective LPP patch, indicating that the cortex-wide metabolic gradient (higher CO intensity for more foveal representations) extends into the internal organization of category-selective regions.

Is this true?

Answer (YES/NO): YES